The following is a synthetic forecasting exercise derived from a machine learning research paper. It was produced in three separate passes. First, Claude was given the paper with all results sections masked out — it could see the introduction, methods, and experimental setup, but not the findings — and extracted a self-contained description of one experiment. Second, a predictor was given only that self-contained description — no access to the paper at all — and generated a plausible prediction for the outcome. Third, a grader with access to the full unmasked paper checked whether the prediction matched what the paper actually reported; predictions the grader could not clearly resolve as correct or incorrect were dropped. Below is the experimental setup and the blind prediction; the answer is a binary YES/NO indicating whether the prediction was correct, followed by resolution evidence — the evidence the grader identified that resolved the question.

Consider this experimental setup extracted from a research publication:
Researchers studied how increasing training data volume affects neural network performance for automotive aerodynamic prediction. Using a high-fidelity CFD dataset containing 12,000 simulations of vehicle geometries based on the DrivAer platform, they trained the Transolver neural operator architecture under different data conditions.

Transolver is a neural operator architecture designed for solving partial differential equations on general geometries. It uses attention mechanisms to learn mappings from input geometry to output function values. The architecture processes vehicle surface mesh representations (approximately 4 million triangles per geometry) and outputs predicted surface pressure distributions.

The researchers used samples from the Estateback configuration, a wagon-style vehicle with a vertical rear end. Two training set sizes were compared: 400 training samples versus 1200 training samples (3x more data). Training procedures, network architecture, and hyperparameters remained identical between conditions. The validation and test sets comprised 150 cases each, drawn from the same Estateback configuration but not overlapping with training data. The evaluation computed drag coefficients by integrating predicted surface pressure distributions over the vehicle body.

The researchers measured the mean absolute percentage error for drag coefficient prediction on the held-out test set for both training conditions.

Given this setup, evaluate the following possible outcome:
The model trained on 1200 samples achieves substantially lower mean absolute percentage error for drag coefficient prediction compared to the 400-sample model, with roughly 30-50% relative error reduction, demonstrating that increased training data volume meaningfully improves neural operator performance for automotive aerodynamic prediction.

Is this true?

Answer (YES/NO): NO